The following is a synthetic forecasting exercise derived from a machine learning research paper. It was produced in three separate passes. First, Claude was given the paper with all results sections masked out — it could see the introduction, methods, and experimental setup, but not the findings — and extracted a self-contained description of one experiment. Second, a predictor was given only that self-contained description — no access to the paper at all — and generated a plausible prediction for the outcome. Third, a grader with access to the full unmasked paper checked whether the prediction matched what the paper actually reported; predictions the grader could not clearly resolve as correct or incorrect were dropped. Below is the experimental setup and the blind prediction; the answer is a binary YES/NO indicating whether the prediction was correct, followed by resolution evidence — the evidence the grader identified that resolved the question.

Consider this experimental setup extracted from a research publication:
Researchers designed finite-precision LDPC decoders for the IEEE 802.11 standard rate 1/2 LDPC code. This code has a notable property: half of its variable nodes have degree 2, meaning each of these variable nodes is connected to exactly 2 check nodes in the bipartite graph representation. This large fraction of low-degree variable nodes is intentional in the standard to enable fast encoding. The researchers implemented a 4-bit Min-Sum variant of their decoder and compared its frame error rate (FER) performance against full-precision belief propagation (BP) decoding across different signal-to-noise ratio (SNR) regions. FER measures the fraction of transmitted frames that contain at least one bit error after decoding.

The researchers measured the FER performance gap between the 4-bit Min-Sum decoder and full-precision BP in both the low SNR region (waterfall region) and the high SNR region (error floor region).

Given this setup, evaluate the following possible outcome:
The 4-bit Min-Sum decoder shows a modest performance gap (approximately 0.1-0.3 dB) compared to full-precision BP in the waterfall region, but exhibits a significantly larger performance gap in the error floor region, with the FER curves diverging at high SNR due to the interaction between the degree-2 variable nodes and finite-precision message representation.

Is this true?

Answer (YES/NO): NO